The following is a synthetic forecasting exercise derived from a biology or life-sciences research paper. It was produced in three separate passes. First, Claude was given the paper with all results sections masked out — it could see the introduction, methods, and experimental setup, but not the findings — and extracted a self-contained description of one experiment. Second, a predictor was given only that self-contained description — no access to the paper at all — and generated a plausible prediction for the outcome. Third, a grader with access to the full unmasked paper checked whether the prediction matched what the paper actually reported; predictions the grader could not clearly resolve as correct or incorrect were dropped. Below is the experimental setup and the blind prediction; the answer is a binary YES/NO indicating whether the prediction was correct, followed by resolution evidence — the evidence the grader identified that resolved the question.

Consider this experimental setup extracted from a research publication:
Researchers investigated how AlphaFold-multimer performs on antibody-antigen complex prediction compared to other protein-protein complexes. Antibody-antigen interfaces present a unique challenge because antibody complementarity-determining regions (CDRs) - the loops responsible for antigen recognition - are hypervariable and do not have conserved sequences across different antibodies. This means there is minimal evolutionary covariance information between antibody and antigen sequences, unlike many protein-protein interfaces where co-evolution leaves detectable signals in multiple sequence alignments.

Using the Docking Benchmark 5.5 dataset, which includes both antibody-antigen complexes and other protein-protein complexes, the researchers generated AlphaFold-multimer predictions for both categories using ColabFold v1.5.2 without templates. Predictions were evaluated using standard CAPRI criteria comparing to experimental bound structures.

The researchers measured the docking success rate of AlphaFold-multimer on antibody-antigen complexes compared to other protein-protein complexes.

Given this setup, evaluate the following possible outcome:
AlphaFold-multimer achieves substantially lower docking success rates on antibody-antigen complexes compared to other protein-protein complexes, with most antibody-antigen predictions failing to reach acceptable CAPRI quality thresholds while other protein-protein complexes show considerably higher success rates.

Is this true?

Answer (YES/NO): YES